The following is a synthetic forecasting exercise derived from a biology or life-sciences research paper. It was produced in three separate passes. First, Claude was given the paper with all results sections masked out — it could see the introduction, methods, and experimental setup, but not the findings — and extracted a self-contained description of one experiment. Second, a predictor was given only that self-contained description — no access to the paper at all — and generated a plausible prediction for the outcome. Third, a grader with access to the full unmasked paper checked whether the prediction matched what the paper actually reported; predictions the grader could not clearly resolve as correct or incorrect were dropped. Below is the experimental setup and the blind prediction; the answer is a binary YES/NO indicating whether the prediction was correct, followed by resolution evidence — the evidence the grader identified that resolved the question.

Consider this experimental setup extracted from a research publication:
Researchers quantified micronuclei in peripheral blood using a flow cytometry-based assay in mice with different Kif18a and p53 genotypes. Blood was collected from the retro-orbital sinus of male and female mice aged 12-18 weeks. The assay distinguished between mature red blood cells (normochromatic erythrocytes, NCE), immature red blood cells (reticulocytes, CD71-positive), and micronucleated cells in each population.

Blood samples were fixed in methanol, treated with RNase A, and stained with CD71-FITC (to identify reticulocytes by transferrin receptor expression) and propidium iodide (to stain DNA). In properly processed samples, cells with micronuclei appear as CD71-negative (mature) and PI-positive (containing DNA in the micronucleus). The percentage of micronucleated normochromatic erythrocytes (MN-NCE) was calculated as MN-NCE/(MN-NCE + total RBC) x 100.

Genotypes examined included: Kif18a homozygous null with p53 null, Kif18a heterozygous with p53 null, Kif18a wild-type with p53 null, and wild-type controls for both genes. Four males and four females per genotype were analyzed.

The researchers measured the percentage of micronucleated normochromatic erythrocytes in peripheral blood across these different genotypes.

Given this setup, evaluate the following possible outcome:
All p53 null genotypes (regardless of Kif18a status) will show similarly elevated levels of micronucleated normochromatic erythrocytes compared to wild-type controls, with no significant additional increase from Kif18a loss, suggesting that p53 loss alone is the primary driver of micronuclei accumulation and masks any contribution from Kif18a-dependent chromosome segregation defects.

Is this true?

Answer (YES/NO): NO